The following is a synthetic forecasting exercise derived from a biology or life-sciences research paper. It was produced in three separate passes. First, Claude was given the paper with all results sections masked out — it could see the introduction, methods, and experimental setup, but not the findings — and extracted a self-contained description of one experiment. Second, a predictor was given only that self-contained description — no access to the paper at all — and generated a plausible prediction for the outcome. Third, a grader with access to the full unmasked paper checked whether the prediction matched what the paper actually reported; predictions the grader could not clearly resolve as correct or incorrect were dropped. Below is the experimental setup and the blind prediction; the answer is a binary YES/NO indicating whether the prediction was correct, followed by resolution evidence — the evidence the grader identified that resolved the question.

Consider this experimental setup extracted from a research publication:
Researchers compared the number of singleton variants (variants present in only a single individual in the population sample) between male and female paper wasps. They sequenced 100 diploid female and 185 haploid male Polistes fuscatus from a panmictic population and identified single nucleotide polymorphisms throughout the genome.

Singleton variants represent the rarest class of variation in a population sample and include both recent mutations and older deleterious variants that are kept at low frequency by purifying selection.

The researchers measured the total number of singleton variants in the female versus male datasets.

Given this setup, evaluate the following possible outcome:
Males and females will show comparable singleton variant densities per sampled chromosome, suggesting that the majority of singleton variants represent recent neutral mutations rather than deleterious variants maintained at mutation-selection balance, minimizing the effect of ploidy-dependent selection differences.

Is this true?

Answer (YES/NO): NO